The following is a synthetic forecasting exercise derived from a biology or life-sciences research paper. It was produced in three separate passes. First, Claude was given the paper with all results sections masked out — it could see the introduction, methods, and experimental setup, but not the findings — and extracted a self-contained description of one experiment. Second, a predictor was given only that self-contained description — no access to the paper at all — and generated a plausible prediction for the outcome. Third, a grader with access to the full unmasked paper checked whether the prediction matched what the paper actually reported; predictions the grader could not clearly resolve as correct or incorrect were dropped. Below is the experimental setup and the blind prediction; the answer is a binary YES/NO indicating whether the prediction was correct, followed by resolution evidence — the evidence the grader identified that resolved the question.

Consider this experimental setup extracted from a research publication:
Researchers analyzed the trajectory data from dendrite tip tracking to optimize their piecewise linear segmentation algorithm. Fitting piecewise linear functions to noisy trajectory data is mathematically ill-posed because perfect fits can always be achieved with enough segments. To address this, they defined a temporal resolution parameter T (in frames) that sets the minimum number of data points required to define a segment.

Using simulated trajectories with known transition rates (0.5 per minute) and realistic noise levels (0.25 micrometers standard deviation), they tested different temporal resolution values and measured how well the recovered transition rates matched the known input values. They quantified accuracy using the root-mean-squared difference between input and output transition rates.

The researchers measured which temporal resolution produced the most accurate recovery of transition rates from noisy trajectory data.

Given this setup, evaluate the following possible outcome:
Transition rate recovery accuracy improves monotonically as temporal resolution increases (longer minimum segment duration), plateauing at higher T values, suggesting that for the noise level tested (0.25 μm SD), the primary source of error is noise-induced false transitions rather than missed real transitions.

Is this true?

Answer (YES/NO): NO